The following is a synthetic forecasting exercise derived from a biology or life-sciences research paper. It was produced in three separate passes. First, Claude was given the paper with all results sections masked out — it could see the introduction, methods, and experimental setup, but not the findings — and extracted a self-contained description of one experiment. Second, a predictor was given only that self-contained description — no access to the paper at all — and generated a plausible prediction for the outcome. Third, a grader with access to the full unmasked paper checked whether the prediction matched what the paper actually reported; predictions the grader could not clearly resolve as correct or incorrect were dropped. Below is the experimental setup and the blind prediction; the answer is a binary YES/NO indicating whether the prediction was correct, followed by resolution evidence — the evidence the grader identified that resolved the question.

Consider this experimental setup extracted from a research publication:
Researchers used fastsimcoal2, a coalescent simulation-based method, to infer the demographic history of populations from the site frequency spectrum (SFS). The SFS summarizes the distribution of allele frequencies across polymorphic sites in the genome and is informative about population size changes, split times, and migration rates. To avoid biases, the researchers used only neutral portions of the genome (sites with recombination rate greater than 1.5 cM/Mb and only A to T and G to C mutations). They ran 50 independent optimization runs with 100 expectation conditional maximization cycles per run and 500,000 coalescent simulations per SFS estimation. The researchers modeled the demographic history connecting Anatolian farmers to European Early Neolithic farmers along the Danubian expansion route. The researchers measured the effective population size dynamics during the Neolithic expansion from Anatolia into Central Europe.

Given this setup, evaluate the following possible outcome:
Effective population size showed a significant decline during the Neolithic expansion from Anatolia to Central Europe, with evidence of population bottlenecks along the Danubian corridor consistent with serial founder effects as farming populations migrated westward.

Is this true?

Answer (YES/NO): NO